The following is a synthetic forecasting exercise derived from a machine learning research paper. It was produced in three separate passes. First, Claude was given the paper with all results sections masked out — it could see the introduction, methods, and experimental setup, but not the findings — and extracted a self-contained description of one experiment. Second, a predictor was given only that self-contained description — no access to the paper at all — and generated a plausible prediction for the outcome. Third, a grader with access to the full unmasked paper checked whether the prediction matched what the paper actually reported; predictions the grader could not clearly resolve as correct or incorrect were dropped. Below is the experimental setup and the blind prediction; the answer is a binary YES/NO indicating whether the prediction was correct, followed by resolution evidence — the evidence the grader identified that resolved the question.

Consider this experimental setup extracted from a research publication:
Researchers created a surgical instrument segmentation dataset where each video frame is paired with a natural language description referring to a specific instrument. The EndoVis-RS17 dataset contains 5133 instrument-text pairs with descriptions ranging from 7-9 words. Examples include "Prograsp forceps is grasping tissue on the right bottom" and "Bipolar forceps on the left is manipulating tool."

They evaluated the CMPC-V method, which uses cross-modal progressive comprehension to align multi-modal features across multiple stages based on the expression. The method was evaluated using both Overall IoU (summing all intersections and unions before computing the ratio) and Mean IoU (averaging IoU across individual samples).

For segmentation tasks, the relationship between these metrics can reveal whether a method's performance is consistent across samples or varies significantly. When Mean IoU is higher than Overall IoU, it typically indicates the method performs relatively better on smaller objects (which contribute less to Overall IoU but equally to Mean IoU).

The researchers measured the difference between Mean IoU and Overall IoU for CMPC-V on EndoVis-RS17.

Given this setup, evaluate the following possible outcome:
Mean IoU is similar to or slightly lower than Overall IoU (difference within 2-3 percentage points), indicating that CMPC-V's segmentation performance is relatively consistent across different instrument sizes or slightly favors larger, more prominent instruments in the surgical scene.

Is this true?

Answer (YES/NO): NO